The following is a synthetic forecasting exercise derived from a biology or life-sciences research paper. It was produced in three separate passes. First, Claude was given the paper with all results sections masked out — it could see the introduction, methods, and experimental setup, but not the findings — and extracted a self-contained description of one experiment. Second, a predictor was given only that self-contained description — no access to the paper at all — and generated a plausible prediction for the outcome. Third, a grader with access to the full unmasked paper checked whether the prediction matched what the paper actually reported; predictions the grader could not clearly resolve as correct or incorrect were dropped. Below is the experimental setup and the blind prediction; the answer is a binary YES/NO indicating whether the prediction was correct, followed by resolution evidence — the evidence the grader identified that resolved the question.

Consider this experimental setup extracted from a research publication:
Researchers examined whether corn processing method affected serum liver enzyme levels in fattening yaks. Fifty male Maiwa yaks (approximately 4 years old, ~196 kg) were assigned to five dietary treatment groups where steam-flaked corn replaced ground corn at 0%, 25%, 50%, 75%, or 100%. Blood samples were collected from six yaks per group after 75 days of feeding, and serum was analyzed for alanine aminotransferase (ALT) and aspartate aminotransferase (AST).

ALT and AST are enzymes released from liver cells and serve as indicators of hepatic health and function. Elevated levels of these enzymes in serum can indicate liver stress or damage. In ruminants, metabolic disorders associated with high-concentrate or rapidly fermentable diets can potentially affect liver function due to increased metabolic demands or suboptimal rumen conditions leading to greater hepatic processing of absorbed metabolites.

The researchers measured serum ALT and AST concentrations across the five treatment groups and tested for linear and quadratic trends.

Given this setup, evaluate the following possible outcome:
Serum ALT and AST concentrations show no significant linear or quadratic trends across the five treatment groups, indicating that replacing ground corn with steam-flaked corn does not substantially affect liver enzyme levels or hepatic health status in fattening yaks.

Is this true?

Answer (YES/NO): YES